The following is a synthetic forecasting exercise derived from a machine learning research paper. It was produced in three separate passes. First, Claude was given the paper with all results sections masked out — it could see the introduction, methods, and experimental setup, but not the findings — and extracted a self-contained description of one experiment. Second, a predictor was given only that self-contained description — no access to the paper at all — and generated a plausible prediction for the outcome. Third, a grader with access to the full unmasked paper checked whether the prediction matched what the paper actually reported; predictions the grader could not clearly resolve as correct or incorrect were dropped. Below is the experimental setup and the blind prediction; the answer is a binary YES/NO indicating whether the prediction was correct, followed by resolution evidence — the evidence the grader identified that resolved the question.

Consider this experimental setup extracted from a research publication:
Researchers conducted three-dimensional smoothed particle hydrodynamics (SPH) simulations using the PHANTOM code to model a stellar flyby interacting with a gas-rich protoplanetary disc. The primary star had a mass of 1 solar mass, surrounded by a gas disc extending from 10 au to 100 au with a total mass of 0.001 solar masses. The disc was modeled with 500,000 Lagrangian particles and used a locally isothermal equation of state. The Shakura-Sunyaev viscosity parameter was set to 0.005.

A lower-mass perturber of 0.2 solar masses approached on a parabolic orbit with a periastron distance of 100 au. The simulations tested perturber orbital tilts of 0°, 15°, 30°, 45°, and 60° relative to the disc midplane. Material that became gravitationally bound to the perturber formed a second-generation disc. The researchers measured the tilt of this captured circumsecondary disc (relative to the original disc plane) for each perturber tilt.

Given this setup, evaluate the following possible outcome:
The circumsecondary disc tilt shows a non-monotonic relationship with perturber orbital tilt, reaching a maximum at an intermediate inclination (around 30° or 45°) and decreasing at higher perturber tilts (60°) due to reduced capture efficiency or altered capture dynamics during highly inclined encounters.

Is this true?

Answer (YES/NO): NO